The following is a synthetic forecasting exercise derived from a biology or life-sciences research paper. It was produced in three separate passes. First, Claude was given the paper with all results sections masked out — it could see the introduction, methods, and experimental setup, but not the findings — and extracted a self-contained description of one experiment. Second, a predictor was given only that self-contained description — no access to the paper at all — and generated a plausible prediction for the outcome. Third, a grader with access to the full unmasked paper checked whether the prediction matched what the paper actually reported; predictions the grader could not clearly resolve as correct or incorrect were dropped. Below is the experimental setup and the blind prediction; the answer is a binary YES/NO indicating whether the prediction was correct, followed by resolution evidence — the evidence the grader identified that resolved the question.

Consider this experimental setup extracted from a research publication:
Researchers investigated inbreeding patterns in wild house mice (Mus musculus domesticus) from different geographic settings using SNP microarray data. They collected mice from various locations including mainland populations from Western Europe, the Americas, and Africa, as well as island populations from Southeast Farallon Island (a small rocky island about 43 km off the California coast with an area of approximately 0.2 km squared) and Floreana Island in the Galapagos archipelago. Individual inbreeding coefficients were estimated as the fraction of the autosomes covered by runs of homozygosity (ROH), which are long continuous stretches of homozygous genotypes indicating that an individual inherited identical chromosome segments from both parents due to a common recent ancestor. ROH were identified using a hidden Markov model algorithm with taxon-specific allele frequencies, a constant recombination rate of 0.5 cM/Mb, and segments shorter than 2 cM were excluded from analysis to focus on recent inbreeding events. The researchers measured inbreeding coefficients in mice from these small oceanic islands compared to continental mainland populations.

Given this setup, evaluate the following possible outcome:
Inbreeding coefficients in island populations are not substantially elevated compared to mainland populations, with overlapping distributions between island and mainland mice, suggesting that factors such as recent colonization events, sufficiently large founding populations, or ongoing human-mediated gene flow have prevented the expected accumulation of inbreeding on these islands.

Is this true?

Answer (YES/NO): NO